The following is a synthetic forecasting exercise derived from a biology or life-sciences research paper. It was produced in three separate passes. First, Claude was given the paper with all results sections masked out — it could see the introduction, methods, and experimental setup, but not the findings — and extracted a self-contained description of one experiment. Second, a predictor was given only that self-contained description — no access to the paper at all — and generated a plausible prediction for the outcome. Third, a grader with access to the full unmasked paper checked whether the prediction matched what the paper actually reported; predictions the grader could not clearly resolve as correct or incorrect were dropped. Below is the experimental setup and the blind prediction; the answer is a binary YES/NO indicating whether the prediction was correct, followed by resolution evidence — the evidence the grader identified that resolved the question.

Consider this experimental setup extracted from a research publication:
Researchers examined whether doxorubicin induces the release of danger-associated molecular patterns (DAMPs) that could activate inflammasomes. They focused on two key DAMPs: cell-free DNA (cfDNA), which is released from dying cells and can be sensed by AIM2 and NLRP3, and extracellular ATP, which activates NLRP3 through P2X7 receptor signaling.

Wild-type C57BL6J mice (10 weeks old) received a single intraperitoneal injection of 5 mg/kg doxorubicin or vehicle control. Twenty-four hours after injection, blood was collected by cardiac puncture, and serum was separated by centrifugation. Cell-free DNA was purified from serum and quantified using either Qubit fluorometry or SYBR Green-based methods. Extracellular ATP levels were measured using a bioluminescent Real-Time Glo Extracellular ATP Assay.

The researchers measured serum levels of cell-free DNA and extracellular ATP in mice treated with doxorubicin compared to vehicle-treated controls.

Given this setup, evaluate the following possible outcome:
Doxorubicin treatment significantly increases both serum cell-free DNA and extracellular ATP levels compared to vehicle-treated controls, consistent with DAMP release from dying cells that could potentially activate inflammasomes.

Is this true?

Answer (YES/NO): YES